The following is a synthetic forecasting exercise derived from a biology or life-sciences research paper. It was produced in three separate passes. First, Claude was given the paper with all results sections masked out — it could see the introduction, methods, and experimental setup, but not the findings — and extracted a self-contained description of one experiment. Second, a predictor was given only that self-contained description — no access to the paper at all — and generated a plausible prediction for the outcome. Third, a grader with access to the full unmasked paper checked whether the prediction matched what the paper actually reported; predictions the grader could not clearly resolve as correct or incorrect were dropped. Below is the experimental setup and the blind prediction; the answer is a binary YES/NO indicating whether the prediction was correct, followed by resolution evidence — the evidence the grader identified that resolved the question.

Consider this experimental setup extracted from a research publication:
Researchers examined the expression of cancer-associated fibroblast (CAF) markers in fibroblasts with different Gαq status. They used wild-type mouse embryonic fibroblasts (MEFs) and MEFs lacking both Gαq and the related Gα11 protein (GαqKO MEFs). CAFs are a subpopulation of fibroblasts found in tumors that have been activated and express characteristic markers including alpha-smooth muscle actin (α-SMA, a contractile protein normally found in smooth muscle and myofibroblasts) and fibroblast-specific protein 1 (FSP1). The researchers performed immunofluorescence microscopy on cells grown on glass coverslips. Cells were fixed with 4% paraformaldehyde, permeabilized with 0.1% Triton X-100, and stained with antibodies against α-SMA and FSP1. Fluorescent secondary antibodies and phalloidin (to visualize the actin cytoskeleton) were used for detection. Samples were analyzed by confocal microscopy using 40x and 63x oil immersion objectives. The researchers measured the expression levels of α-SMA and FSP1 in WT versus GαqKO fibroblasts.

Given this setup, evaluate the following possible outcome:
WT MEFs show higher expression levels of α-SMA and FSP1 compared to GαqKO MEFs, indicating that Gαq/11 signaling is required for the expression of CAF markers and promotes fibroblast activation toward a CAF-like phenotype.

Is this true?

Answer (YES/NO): NO